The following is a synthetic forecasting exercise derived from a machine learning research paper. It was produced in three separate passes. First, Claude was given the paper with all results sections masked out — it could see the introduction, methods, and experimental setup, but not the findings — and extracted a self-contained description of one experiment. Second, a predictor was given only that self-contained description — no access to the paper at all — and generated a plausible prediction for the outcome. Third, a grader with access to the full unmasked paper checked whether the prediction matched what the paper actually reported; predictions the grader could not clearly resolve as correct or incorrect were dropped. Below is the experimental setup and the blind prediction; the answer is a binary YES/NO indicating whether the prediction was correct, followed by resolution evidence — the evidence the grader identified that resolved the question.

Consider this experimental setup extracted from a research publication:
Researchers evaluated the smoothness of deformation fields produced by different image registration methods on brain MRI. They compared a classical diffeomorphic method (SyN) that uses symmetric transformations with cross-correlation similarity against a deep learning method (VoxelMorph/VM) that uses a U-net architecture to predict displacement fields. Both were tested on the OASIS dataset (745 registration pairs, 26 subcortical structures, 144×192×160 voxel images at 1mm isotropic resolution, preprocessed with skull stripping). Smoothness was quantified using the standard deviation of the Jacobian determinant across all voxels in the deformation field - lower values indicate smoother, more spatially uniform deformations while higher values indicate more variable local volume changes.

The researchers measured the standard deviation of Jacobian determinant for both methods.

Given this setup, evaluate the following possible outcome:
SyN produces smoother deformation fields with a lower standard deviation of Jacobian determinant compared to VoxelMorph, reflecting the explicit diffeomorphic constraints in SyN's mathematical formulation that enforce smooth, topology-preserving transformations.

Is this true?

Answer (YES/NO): YES